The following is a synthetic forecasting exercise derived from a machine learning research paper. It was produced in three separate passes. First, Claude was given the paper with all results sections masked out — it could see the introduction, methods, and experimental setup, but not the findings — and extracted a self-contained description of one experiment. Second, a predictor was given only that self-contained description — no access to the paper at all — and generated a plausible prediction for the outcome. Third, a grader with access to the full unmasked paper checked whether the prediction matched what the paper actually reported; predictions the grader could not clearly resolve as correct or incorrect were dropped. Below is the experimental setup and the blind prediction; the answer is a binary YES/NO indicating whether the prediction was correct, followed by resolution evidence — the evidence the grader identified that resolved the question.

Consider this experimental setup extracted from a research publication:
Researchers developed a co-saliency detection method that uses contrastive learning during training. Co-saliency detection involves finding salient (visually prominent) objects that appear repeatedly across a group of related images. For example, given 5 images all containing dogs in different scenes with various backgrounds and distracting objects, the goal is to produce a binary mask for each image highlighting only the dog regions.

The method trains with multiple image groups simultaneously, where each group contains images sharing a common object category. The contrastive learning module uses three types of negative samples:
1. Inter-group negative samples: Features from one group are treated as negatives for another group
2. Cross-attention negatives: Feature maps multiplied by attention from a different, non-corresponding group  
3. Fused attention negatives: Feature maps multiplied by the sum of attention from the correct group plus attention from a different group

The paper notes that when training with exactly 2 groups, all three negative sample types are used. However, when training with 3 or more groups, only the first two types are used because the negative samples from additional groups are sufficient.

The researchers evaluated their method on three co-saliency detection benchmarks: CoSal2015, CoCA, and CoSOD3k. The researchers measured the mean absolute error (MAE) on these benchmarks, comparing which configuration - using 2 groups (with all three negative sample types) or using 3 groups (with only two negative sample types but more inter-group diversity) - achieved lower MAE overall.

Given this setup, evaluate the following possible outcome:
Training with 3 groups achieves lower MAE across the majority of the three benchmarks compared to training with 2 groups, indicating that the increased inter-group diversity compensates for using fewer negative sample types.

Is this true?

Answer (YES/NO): YES